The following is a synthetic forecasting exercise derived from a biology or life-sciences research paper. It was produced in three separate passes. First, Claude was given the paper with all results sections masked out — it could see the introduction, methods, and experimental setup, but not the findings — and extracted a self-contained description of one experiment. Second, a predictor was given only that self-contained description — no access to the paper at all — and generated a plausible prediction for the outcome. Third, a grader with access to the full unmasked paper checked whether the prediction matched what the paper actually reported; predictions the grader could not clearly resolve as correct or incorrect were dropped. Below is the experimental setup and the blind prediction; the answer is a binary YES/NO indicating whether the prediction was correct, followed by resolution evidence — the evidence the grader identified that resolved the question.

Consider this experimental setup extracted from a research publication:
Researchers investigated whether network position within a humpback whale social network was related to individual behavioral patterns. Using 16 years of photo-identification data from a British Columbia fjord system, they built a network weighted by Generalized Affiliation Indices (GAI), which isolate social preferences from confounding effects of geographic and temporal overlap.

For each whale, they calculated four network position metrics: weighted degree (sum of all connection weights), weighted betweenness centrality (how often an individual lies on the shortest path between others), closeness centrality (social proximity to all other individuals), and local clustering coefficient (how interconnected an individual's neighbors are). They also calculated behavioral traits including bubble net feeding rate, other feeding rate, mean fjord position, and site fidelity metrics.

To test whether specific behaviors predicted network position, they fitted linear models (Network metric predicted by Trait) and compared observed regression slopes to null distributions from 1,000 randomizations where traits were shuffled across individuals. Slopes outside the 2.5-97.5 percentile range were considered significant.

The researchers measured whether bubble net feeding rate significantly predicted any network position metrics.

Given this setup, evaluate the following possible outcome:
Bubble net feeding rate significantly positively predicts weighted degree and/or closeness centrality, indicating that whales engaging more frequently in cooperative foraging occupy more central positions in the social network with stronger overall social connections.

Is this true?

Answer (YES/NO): YES